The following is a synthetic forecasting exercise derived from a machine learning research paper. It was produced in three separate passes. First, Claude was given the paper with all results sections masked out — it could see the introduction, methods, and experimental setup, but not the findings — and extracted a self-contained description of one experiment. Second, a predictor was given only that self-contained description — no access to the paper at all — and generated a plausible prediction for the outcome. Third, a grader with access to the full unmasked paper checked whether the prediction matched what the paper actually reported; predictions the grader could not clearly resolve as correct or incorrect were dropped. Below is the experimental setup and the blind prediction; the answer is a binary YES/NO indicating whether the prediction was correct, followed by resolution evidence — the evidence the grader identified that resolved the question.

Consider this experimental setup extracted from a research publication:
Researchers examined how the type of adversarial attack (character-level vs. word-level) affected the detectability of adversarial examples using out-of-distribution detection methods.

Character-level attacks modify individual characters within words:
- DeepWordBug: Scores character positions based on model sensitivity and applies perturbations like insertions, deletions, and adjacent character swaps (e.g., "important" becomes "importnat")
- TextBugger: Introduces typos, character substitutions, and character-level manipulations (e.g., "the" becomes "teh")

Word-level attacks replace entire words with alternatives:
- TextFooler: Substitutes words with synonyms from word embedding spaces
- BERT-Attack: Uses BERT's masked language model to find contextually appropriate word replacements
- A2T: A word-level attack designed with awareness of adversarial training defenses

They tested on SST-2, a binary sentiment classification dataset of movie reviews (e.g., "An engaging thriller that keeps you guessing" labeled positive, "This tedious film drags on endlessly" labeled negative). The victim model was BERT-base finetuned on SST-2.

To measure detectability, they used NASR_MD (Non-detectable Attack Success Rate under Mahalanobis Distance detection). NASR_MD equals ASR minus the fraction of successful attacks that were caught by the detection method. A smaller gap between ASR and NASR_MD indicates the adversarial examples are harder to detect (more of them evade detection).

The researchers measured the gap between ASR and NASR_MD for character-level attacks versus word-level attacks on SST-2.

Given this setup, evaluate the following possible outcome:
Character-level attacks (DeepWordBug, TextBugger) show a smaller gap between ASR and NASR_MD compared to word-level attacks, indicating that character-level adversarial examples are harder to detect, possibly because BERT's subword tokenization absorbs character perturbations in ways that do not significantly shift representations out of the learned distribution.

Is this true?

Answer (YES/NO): YES